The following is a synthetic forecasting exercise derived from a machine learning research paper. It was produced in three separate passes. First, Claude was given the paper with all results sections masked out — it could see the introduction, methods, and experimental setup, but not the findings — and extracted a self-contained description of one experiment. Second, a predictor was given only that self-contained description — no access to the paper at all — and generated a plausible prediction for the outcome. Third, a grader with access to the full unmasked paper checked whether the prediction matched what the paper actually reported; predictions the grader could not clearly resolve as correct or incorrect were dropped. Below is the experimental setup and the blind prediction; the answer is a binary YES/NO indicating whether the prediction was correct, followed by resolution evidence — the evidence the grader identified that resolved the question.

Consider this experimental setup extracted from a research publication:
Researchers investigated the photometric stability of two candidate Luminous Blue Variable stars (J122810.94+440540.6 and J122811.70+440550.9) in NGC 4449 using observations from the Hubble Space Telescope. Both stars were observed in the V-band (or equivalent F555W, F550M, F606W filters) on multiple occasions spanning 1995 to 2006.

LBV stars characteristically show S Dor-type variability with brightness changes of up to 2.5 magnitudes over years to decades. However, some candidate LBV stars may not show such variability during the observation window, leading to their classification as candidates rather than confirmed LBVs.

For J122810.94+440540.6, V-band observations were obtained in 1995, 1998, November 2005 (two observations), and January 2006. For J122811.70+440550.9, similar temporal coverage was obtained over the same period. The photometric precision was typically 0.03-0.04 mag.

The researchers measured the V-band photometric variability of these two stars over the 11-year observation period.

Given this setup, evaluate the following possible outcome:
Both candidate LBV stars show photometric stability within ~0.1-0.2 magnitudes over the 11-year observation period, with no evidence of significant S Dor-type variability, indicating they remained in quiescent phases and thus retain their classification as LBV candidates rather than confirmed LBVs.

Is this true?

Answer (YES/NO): YES